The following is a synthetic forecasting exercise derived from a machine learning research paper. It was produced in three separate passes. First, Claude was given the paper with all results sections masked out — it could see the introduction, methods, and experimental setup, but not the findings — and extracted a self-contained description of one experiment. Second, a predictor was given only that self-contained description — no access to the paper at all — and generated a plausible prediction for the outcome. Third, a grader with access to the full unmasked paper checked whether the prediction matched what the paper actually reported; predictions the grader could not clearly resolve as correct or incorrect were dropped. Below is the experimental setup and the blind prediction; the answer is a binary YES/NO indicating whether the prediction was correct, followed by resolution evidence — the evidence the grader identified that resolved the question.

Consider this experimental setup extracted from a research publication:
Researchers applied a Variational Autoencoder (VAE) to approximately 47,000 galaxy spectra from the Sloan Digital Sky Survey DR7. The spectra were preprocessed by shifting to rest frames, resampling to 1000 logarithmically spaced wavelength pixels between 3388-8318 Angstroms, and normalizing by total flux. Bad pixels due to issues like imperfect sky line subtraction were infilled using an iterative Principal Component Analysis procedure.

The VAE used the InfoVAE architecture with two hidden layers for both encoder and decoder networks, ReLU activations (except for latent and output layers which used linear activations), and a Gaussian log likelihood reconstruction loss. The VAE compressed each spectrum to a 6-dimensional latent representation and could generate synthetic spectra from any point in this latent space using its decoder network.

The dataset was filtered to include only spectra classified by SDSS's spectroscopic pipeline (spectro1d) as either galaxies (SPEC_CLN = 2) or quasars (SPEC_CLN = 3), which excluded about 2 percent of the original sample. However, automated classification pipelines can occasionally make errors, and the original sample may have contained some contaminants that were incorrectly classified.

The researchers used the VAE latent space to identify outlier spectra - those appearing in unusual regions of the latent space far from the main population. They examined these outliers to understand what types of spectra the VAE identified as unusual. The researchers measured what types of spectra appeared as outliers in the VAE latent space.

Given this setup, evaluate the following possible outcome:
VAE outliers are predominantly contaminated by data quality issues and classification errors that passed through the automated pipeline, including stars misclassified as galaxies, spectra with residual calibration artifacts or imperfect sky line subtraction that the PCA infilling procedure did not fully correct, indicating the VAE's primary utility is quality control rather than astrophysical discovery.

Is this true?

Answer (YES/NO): NO